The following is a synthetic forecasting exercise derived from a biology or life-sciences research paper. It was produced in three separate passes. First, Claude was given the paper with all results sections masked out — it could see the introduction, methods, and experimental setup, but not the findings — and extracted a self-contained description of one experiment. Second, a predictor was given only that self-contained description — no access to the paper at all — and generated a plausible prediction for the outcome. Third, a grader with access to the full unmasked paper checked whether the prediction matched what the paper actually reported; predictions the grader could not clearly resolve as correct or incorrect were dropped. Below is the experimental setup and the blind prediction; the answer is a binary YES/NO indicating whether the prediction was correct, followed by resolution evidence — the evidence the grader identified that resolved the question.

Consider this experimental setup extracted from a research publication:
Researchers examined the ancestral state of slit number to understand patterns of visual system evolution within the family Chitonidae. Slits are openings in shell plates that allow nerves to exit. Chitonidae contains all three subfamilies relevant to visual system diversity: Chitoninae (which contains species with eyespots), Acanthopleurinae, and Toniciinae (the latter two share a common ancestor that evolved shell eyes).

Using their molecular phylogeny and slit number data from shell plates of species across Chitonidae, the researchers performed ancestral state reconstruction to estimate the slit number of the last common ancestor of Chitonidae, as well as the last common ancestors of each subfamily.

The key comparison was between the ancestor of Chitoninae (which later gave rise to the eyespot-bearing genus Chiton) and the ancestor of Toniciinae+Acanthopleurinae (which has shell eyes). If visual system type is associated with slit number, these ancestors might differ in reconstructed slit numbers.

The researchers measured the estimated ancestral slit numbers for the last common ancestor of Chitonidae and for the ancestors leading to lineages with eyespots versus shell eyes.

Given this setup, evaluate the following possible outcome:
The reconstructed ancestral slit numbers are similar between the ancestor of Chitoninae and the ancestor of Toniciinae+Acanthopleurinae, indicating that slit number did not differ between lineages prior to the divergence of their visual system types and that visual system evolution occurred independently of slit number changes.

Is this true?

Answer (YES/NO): NO